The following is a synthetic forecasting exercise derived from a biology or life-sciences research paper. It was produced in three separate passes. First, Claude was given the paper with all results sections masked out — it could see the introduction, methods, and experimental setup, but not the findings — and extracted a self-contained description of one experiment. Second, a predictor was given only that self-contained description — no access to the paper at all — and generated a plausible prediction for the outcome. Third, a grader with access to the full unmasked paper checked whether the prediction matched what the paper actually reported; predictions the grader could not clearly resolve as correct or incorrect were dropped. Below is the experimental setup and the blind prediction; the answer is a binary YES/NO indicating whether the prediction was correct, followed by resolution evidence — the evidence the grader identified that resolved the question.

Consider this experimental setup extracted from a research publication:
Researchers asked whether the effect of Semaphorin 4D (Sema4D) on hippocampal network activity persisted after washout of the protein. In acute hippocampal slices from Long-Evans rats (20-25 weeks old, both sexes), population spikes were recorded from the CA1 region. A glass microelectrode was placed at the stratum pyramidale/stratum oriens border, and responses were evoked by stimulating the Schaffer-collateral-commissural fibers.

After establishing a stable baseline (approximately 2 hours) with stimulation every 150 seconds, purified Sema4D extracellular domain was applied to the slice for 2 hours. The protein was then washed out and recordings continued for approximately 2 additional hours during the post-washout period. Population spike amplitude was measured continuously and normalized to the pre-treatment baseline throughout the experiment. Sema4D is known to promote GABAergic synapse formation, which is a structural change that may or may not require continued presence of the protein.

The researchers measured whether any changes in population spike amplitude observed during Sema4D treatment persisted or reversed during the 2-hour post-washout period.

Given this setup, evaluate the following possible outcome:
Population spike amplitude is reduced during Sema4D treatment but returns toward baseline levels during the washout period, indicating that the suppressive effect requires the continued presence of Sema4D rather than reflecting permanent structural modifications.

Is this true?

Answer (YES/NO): NO